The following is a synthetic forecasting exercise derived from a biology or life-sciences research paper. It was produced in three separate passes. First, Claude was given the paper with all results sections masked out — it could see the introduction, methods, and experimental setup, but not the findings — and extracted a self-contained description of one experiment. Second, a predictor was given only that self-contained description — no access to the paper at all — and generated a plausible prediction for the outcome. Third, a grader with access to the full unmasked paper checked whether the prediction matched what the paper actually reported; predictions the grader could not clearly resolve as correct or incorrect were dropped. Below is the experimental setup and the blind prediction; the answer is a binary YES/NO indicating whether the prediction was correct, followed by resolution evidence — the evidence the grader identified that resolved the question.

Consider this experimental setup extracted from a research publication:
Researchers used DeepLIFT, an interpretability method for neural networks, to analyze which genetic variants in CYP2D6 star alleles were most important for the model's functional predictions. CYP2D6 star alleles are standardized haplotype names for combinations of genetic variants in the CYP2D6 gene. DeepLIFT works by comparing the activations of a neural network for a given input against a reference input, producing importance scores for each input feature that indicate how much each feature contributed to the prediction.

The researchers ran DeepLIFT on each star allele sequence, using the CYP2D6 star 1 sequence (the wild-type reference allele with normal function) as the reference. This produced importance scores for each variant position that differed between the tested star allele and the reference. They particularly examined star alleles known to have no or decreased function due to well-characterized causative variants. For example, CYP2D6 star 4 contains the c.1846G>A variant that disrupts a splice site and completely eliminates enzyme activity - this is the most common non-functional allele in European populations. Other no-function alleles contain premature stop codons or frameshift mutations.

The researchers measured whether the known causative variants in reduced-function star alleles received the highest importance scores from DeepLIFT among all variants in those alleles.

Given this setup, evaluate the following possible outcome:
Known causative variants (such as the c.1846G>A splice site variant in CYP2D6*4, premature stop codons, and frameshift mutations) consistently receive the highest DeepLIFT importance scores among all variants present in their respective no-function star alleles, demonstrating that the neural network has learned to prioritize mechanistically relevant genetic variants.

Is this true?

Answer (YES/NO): YES